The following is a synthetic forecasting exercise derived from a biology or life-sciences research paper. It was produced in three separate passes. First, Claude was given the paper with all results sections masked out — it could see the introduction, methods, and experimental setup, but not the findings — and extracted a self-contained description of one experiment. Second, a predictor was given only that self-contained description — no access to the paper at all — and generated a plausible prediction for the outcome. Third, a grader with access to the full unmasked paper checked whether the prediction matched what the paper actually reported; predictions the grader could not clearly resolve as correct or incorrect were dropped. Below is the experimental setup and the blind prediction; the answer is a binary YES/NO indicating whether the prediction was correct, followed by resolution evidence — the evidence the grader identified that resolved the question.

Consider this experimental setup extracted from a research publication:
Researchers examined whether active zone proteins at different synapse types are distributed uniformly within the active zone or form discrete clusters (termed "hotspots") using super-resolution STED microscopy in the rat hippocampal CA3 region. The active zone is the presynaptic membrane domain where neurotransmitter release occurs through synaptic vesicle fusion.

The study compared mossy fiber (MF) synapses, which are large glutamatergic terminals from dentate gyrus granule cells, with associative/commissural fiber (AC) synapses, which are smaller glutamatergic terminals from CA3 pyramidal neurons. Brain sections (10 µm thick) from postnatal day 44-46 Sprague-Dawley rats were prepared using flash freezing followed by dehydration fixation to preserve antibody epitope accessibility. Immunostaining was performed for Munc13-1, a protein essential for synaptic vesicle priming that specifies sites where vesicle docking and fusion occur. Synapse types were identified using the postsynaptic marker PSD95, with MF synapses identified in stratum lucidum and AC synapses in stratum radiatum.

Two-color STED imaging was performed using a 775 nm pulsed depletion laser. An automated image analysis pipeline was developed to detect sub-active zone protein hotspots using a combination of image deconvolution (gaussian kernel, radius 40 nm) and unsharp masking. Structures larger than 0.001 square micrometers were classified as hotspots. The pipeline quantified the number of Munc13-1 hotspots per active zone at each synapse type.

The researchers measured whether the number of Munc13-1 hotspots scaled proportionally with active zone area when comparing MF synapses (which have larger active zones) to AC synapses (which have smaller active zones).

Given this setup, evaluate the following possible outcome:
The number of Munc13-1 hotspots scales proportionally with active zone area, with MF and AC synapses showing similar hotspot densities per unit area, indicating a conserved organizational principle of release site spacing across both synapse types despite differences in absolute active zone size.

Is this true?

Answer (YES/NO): YES